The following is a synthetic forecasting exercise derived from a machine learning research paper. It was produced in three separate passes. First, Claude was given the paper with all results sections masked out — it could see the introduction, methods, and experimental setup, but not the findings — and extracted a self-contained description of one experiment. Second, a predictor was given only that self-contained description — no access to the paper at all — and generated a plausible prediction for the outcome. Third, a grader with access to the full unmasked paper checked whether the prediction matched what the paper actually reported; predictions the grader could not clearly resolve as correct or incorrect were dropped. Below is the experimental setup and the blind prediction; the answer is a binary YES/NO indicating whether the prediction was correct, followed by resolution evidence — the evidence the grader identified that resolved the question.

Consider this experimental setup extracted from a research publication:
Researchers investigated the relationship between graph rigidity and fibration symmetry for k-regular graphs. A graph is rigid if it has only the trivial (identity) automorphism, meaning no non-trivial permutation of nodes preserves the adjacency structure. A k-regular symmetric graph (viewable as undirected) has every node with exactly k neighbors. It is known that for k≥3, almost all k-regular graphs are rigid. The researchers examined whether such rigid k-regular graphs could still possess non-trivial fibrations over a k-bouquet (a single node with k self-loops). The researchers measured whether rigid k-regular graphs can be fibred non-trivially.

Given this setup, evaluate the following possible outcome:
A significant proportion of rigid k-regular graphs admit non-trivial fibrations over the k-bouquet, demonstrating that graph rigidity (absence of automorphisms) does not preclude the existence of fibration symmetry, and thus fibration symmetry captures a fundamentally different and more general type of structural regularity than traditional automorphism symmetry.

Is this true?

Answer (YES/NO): YES